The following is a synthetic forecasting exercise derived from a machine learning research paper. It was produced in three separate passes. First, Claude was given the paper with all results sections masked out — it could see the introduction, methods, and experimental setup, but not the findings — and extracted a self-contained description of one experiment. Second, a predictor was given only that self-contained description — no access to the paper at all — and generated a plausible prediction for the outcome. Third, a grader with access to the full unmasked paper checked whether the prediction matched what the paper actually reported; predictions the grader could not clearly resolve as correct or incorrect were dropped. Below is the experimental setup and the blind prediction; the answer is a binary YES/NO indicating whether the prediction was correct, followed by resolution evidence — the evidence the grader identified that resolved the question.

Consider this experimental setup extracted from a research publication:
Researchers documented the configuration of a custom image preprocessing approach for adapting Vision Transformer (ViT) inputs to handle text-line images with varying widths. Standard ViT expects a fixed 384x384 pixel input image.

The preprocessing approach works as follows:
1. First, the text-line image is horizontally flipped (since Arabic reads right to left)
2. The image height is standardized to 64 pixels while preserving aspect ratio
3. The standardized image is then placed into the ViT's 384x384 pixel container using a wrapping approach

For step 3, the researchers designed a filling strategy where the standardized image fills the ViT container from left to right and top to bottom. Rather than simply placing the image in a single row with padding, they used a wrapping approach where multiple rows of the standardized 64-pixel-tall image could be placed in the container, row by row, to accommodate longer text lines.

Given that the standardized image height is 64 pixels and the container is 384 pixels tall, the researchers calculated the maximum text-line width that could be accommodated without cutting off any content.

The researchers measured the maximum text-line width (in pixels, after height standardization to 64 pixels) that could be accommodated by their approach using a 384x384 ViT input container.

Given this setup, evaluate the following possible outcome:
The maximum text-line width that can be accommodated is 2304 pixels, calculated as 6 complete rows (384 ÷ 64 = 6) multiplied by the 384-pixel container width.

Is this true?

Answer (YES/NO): YES